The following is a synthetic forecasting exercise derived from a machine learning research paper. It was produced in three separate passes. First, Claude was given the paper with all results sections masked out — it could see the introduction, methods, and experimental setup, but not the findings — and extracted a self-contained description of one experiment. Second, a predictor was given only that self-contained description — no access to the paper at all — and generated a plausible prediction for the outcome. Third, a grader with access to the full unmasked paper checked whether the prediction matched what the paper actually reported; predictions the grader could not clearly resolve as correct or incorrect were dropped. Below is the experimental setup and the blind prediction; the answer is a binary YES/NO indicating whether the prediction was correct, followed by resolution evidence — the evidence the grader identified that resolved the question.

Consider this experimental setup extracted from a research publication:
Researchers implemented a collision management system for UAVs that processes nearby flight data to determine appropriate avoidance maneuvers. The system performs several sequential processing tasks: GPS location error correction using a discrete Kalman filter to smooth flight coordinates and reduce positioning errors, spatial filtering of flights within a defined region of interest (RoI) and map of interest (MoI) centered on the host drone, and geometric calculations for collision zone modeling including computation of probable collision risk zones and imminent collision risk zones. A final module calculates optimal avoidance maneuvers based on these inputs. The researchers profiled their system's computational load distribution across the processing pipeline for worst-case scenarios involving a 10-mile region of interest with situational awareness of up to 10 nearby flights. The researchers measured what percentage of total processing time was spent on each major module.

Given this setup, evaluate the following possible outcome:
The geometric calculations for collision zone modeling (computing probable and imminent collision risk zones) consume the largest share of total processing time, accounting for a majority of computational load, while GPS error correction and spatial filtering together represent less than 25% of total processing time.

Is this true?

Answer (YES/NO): NO